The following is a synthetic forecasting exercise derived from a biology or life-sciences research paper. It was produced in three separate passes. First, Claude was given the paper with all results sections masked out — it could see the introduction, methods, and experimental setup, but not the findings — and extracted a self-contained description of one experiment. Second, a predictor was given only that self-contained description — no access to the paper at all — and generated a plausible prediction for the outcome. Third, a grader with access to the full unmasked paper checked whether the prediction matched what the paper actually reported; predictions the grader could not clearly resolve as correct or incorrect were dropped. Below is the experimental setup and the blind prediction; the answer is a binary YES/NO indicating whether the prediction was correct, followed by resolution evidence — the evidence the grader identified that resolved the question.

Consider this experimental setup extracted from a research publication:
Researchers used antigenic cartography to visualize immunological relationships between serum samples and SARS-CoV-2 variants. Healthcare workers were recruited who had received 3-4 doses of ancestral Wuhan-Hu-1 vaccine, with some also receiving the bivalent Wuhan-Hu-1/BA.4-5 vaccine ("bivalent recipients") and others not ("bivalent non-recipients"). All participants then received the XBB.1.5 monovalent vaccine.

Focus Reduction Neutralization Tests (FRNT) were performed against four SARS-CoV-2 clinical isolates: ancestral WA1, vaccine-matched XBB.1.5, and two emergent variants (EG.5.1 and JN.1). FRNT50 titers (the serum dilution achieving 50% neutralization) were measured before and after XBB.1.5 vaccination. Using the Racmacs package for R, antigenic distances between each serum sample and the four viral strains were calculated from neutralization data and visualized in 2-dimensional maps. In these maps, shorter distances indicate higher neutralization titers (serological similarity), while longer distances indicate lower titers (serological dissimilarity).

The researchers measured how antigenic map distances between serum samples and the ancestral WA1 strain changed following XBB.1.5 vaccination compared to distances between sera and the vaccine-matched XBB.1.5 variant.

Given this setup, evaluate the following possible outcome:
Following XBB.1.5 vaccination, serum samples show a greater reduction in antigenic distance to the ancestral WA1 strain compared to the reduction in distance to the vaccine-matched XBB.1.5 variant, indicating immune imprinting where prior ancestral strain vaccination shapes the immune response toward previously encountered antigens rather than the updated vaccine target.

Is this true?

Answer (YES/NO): NO